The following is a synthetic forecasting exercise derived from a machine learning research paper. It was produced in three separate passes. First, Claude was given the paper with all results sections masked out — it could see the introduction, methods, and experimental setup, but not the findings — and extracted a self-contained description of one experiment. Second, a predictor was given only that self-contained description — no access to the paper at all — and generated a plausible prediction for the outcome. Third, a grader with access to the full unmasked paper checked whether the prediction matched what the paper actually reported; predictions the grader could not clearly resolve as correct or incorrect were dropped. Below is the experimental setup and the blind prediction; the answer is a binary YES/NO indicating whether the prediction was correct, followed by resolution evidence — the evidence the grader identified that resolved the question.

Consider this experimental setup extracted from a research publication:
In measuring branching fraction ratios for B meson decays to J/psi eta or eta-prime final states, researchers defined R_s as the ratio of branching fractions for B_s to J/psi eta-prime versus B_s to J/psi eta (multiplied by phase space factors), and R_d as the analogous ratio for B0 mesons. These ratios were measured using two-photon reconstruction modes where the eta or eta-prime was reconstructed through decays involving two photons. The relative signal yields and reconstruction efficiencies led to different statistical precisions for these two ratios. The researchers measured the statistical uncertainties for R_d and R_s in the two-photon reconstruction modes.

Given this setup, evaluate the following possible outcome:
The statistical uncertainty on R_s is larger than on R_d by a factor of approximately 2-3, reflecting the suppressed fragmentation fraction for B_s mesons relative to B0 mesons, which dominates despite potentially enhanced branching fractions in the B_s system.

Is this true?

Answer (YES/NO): NO